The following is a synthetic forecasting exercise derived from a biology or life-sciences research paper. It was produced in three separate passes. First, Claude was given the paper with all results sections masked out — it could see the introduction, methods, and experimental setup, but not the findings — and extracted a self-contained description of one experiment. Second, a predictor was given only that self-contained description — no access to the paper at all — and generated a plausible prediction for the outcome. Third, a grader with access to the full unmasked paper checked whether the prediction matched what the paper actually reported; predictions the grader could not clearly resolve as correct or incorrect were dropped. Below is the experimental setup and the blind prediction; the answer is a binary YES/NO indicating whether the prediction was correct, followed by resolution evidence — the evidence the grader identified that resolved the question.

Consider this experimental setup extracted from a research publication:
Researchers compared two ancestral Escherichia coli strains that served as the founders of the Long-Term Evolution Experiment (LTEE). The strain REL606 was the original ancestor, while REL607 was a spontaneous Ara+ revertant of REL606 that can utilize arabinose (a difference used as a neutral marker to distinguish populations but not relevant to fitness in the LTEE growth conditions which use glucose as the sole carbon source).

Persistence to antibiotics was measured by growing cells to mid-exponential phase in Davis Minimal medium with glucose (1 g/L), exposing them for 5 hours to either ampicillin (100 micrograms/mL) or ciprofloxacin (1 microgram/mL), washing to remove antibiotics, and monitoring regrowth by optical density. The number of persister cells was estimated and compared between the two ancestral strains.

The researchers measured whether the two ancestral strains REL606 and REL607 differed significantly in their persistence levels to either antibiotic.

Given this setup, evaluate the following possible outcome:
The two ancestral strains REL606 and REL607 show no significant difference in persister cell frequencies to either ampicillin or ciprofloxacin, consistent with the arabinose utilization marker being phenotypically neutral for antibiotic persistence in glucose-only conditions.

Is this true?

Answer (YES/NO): YES